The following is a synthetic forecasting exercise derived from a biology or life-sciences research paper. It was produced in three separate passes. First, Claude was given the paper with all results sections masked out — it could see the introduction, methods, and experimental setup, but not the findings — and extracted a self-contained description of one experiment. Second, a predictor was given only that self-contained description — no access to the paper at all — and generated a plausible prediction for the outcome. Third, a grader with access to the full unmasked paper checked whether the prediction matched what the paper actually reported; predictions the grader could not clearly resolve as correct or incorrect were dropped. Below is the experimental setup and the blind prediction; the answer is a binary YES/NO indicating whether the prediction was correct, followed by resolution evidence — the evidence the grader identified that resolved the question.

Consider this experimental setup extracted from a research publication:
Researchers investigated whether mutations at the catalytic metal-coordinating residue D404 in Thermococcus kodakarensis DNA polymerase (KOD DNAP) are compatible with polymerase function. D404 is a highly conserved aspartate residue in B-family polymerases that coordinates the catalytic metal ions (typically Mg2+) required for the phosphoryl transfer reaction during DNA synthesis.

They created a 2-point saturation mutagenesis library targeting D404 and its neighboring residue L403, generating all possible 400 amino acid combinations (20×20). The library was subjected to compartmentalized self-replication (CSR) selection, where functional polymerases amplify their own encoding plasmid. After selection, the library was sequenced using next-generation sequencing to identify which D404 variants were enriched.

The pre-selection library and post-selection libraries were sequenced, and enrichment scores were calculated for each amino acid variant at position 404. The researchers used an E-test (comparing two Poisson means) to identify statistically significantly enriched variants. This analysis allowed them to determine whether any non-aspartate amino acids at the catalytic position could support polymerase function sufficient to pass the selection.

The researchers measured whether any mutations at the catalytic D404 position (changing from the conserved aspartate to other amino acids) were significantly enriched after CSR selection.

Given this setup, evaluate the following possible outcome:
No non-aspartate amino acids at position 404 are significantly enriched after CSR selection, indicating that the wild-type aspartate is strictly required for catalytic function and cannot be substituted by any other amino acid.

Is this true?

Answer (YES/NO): NO